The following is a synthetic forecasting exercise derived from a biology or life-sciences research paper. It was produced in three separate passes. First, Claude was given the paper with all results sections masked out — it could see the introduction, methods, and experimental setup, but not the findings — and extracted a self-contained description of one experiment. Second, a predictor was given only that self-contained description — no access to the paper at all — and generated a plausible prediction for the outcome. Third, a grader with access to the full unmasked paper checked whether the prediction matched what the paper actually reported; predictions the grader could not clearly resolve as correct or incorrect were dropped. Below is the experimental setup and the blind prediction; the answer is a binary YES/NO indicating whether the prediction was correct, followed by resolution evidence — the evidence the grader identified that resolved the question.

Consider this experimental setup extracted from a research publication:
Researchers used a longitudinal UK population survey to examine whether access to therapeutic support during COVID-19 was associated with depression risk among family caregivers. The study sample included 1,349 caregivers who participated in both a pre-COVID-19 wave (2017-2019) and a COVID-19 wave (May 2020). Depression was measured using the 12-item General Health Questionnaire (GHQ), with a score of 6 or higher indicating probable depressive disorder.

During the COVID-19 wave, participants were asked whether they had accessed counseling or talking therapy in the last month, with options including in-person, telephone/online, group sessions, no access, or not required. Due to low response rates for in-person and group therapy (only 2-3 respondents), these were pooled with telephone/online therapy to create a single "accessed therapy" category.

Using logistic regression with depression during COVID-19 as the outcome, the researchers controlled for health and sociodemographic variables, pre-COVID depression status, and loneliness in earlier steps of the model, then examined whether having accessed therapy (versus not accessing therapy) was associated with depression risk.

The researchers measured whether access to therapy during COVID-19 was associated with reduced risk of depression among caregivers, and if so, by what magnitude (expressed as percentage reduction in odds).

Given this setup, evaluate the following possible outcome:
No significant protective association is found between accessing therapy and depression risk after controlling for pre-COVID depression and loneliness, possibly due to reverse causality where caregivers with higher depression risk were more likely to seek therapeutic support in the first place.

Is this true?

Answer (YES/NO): NO